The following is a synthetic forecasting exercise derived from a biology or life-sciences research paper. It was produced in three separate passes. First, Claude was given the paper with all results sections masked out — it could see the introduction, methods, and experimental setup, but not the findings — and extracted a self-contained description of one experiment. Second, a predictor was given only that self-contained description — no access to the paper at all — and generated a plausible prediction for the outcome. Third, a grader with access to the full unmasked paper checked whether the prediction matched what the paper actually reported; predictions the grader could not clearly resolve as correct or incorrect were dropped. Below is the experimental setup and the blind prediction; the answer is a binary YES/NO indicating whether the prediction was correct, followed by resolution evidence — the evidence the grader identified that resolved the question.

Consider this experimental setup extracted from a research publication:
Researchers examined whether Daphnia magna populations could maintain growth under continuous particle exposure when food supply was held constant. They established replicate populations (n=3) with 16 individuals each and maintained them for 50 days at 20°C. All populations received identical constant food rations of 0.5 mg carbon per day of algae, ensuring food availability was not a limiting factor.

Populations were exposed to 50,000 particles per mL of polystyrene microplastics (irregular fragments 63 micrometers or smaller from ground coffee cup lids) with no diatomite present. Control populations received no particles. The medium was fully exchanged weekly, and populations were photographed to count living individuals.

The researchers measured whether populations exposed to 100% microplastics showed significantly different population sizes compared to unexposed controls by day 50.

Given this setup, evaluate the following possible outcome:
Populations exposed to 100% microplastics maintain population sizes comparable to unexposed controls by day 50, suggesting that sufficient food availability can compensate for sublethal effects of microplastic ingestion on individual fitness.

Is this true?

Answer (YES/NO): NO